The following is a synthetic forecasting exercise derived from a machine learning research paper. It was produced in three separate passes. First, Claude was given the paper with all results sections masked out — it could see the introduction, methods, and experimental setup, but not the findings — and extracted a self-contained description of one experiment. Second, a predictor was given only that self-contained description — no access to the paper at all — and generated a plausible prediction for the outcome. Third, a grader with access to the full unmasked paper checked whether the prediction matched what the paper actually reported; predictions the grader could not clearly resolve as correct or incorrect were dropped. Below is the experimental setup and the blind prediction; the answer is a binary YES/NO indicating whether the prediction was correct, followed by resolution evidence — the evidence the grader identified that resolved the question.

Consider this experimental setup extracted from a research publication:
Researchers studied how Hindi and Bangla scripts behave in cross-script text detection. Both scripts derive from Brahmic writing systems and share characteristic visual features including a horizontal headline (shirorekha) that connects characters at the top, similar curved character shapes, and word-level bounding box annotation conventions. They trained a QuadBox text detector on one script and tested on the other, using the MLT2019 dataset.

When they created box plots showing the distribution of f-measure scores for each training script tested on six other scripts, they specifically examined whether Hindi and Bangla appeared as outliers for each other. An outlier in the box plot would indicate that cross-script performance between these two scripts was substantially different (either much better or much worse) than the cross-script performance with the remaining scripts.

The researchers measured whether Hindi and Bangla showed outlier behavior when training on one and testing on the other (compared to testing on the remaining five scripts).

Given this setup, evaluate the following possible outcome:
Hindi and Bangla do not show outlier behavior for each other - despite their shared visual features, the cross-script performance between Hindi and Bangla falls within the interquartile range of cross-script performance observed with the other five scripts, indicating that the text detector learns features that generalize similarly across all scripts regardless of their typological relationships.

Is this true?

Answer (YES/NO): NO